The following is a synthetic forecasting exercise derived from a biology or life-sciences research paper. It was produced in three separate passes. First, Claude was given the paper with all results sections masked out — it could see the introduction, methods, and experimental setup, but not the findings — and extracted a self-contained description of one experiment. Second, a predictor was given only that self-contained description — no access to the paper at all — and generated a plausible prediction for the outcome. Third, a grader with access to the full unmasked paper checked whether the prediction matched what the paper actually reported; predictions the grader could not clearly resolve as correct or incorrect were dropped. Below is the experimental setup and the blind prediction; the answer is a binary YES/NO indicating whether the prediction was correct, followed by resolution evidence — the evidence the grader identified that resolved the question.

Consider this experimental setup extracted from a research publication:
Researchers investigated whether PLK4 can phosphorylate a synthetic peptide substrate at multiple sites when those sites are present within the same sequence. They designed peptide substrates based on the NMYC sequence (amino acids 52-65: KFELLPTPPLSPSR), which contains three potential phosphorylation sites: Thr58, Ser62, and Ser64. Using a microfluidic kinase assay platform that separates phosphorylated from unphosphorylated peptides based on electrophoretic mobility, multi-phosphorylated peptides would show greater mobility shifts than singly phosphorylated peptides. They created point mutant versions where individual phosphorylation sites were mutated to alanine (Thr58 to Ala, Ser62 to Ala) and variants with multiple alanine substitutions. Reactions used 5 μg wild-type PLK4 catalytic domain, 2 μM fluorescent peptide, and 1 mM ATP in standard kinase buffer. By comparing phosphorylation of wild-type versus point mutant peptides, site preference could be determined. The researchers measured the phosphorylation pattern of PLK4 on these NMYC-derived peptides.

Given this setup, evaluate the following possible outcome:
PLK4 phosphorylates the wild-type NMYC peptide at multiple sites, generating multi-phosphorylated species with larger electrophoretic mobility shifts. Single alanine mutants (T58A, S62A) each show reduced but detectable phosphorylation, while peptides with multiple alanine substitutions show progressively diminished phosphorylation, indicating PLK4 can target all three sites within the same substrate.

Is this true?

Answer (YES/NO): NO